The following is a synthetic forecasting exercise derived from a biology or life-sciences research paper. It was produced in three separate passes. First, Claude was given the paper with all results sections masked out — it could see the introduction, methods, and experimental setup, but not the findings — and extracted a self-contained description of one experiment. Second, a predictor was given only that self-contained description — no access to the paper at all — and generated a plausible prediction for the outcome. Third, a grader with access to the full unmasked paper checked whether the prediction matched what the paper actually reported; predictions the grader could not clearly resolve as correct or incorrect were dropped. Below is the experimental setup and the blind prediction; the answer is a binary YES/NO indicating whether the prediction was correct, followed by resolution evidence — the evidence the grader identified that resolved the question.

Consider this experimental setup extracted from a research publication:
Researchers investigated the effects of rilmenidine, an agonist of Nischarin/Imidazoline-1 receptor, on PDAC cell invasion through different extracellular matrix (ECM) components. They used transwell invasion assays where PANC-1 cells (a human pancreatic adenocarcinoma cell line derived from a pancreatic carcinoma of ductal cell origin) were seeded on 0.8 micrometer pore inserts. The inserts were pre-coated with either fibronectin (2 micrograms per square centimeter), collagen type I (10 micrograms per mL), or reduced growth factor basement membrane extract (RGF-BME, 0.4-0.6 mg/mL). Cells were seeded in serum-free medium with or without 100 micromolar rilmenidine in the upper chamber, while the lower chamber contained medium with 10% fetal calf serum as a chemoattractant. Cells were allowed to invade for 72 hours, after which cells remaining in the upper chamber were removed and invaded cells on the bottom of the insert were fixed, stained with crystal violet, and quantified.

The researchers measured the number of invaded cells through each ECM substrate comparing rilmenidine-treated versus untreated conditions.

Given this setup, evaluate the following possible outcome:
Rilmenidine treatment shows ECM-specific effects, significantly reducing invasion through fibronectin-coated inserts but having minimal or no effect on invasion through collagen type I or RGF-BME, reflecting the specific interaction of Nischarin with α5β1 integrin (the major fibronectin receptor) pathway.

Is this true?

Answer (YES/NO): NO